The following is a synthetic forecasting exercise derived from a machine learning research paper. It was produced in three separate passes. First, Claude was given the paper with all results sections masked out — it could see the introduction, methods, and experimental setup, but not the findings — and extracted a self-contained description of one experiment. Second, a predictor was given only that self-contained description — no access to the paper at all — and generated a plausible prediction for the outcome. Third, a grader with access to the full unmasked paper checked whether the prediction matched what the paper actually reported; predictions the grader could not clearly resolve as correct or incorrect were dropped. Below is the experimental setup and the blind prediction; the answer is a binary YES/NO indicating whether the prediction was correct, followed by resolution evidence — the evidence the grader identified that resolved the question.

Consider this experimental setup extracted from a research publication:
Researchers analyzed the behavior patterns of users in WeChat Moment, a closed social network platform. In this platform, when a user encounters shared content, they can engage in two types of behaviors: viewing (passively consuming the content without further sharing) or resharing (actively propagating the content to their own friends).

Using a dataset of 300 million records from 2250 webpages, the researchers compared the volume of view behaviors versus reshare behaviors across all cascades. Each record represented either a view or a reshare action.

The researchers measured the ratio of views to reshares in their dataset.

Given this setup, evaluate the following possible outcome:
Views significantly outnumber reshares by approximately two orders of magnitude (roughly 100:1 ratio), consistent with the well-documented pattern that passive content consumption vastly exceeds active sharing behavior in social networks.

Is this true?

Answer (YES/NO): NO